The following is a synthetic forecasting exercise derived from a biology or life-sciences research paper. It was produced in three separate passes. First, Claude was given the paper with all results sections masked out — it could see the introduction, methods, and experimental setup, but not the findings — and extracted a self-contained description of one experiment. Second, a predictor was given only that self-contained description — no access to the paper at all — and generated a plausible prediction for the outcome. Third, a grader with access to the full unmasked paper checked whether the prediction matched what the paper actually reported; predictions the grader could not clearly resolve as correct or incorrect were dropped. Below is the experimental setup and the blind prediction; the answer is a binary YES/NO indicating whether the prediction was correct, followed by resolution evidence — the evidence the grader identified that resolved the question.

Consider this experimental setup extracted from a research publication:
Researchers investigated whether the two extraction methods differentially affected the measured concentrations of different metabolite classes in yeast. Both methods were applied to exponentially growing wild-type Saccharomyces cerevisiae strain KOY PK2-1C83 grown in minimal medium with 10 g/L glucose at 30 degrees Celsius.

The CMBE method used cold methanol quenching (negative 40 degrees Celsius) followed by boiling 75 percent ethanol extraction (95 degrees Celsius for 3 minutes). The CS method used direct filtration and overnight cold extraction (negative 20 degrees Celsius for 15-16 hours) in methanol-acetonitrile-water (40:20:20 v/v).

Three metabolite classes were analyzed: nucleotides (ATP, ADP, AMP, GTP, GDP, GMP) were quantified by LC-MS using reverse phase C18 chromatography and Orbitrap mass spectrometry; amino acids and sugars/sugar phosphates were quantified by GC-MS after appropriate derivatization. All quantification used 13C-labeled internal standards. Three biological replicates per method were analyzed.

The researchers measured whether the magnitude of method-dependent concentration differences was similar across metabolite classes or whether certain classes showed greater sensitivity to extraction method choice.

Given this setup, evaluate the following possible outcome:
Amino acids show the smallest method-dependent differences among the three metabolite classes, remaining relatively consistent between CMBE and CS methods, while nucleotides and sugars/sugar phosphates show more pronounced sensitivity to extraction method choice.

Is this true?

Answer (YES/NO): YES